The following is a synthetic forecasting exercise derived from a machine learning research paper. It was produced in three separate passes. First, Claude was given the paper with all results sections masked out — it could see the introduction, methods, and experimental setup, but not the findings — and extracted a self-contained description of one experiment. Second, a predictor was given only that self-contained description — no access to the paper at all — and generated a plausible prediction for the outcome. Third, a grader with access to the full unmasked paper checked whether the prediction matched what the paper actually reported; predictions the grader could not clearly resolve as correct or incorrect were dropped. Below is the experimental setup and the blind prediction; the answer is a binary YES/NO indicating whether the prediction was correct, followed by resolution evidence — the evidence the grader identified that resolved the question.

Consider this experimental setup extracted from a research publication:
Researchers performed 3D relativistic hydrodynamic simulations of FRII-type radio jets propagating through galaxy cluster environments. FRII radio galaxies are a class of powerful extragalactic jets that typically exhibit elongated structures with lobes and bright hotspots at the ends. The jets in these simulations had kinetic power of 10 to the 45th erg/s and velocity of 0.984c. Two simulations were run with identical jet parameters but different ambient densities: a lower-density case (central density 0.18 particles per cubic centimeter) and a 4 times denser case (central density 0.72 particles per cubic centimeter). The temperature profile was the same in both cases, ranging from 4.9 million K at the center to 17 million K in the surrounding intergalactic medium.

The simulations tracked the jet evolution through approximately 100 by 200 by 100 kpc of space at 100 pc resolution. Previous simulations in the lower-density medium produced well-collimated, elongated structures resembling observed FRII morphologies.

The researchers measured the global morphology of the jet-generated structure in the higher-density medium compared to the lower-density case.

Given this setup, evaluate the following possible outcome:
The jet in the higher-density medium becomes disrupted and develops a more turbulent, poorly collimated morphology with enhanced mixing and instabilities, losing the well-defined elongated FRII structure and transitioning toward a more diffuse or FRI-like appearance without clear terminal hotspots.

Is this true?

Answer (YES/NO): NO